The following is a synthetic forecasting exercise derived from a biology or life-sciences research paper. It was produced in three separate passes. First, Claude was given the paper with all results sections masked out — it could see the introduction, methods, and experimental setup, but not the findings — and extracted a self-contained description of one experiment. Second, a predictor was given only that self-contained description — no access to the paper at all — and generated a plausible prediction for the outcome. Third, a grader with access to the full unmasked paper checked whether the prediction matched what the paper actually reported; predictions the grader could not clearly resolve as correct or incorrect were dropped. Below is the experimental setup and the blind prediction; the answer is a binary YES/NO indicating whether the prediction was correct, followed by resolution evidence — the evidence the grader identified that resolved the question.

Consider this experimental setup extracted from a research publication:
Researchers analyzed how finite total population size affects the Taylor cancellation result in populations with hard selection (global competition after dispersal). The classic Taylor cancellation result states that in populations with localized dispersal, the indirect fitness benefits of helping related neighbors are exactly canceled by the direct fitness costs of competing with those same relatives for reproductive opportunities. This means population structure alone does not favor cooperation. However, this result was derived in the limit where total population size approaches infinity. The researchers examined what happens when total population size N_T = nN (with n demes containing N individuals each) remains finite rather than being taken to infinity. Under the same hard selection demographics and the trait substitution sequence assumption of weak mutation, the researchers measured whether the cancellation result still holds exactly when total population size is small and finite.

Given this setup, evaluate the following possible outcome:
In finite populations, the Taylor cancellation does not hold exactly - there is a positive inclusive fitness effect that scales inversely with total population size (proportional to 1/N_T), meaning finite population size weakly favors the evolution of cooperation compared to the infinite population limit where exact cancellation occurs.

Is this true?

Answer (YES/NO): NO